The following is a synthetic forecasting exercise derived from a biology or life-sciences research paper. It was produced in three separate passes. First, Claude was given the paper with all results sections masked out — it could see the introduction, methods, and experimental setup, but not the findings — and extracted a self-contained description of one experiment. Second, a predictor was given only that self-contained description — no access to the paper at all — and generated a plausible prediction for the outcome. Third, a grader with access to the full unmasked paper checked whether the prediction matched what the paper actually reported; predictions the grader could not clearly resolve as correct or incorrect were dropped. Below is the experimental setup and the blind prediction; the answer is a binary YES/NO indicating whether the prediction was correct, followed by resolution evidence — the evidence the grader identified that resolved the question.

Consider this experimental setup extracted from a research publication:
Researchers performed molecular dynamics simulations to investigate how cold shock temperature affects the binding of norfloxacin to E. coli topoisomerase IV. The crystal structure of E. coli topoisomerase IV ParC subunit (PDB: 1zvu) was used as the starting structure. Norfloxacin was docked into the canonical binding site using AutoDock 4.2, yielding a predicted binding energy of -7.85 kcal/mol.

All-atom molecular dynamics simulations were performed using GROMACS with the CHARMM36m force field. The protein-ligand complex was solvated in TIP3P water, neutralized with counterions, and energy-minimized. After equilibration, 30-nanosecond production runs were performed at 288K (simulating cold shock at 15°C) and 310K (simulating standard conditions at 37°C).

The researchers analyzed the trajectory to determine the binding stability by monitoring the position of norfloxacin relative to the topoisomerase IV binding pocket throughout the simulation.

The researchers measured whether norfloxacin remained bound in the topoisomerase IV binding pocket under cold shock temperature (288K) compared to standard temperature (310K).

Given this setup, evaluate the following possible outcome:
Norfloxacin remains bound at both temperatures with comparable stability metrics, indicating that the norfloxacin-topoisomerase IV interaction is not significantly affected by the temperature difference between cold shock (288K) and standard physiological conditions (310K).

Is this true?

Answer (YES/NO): NO